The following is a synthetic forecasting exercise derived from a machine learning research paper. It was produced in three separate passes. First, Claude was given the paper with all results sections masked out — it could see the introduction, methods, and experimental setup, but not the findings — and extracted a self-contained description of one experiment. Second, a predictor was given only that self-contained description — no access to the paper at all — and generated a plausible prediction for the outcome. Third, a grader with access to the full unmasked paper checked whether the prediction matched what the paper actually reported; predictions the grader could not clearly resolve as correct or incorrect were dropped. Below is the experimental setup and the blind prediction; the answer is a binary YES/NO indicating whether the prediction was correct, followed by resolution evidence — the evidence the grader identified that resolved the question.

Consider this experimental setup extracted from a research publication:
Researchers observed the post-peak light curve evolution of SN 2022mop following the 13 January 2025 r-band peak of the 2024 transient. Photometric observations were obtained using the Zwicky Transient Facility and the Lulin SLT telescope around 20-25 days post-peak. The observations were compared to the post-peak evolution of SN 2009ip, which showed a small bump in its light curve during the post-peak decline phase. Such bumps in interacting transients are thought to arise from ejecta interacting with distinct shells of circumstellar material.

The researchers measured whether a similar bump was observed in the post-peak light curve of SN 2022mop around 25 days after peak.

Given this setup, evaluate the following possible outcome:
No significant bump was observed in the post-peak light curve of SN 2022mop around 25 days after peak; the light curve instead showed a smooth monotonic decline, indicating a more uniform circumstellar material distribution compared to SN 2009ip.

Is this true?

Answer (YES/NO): NO